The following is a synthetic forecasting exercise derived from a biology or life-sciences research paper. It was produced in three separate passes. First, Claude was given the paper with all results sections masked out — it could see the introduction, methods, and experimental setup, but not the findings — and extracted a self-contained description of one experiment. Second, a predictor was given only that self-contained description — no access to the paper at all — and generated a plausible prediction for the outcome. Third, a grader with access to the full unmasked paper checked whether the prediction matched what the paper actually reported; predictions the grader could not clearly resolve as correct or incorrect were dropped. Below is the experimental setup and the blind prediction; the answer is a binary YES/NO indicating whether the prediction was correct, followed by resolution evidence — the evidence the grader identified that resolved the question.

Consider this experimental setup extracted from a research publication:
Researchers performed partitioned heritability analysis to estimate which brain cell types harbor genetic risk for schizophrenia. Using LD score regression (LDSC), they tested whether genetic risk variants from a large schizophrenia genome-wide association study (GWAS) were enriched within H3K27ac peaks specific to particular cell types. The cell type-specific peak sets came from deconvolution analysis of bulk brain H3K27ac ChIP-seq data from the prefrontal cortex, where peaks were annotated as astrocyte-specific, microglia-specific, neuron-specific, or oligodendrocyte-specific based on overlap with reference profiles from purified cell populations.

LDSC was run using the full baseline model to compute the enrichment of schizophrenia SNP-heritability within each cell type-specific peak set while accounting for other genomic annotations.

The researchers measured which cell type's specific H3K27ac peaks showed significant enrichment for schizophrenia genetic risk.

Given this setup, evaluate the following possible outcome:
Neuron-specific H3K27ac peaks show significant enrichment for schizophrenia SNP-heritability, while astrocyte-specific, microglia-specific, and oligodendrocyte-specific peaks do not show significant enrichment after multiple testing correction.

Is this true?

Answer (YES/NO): YES